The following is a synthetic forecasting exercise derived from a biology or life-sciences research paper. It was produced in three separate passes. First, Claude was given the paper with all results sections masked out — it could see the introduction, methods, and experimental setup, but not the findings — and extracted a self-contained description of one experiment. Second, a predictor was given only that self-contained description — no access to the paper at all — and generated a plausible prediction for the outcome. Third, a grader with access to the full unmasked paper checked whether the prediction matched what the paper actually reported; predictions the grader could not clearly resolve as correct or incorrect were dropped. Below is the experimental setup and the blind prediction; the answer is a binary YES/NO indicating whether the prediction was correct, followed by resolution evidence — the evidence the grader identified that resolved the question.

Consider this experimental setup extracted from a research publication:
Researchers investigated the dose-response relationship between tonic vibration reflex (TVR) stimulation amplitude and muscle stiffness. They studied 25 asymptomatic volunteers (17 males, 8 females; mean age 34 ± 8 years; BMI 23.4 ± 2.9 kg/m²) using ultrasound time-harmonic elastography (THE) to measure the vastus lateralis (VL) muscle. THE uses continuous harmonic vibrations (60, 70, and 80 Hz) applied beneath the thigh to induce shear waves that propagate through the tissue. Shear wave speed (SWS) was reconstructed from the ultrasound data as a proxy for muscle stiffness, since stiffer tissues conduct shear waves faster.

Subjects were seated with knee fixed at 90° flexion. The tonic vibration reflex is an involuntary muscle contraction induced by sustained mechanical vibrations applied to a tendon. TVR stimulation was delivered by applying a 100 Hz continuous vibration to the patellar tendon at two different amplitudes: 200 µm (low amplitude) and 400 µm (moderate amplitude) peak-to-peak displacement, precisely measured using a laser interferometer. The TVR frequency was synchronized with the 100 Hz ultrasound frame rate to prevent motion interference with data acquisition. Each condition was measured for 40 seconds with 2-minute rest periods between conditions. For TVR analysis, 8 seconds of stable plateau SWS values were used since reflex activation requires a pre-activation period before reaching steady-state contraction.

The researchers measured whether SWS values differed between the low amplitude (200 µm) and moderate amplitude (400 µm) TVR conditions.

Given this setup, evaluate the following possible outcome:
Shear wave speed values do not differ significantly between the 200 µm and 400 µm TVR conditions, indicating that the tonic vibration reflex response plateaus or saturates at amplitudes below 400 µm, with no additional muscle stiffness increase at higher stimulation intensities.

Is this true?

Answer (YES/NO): NO